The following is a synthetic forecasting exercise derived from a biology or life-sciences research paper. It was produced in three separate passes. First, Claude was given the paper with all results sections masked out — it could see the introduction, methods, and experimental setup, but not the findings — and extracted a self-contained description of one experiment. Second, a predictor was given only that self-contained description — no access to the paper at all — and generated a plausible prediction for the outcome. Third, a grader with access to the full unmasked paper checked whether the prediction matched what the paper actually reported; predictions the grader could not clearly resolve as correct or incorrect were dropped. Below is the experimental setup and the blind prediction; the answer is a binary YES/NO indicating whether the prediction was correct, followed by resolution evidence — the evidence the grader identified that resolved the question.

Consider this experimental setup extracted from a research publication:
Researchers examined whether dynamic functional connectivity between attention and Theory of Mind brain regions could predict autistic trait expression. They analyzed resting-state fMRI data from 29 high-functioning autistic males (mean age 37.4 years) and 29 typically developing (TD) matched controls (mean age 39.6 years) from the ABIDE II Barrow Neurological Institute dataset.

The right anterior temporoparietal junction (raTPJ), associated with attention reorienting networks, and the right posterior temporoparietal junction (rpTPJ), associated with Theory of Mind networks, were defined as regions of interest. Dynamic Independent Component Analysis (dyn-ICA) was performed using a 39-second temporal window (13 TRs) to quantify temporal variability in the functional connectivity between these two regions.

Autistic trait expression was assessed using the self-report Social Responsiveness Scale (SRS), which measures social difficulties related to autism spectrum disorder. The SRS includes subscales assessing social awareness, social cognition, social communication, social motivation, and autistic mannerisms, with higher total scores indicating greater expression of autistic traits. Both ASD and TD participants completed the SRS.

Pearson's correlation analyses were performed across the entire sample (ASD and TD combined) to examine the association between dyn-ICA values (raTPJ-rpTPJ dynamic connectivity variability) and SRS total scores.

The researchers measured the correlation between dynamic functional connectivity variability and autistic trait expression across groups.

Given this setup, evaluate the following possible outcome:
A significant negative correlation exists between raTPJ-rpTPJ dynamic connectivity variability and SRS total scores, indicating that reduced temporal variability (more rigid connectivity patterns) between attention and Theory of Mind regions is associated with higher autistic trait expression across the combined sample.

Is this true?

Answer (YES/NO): YES